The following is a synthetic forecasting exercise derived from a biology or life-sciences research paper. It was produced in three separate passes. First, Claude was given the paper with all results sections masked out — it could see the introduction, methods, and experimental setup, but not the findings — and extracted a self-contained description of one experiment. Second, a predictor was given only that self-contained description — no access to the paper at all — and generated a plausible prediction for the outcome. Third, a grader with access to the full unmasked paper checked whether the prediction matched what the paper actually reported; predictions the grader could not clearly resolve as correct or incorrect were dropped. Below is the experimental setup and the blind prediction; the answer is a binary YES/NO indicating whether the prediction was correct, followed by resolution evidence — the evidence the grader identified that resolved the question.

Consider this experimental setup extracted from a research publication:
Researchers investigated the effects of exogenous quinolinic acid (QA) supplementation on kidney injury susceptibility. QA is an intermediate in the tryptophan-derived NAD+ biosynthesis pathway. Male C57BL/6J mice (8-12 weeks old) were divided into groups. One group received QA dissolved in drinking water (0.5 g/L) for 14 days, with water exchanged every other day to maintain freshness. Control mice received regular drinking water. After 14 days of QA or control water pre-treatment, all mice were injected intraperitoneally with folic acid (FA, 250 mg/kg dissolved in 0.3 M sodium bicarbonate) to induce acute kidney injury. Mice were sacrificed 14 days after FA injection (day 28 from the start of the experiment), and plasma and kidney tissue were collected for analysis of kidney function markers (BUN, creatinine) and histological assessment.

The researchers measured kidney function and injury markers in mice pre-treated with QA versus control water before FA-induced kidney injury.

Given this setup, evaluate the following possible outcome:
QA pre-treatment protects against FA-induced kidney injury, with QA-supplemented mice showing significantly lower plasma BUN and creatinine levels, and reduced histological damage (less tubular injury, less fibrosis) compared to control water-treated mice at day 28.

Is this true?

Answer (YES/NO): NO